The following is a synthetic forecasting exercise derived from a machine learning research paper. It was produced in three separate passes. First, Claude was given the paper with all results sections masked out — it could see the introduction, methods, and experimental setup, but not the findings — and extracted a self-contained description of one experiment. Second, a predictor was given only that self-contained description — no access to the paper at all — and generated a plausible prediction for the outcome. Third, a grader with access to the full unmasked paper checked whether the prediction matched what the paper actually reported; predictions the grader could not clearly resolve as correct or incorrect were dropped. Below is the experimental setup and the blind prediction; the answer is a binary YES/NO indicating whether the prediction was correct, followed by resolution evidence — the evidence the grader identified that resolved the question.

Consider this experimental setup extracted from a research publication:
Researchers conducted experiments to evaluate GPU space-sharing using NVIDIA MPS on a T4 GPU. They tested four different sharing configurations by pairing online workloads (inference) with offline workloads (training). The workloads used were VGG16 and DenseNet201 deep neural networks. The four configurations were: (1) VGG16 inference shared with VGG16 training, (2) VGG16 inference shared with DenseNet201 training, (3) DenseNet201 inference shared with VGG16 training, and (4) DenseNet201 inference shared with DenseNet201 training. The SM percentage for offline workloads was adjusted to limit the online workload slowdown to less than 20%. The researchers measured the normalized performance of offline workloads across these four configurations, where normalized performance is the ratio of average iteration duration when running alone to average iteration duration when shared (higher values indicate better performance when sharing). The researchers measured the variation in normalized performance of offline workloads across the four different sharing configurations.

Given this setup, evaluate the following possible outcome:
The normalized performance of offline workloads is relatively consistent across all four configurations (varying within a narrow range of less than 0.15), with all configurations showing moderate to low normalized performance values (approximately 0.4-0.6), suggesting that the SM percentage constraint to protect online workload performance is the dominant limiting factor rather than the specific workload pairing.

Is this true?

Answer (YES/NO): NO